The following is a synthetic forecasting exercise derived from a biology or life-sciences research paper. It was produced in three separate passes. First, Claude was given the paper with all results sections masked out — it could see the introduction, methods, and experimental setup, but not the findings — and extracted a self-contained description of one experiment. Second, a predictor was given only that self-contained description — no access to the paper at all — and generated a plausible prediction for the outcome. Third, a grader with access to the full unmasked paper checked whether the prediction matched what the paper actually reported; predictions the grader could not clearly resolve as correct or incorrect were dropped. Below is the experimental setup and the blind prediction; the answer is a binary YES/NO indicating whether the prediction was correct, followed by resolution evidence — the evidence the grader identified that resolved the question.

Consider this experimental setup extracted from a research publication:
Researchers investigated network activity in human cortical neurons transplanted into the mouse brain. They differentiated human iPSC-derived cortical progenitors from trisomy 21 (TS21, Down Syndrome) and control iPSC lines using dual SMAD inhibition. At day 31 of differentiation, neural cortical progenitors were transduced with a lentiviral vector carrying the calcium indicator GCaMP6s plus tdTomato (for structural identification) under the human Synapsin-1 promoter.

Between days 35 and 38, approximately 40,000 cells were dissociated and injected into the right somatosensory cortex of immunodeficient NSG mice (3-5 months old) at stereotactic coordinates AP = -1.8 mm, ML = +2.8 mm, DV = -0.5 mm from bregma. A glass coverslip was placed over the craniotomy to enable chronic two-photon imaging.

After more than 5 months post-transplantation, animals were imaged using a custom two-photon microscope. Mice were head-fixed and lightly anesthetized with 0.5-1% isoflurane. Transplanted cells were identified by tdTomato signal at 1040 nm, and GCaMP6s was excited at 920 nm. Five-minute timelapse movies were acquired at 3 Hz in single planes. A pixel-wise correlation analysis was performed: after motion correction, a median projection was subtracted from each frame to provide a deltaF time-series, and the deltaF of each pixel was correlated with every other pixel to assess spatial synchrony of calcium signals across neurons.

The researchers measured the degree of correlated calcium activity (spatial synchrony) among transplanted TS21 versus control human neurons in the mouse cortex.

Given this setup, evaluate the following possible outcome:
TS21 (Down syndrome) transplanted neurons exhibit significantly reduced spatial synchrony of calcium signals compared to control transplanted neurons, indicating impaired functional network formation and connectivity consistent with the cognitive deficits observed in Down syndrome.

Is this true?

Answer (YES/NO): YES